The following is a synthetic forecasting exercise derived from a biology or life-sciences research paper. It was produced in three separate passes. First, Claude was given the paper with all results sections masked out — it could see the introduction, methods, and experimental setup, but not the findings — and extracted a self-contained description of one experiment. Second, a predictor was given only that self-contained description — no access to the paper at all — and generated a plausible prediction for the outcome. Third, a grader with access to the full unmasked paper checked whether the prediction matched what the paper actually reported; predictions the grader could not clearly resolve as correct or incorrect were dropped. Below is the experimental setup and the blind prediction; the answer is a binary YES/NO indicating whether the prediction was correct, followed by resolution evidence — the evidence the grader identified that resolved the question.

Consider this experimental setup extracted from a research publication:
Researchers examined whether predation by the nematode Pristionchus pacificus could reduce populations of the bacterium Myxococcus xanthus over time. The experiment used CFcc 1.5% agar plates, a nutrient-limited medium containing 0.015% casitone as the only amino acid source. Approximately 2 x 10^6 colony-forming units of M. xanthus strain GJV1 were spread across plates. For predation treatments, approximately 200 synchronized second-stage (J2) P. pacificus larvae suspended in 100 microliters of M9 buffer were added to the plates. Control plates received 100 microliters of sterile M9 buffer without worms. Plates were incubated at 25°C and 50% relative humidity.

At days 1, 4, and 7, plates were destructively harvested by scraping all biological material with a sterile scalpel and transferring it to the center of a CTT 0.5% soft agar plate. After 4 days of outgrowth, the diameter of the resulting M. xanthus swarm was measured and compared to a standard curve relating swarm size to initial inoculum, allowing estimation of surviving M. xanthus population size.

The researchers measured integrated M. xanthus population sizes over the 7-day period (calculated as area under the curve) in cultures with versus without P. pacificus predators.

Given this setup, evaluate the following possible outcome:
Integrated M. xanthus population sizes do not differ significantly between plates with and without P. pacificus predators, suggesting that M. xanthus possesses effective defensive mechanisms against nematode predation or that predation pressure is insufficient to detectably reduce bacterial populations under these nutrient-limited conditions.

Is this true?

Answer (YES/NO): NO